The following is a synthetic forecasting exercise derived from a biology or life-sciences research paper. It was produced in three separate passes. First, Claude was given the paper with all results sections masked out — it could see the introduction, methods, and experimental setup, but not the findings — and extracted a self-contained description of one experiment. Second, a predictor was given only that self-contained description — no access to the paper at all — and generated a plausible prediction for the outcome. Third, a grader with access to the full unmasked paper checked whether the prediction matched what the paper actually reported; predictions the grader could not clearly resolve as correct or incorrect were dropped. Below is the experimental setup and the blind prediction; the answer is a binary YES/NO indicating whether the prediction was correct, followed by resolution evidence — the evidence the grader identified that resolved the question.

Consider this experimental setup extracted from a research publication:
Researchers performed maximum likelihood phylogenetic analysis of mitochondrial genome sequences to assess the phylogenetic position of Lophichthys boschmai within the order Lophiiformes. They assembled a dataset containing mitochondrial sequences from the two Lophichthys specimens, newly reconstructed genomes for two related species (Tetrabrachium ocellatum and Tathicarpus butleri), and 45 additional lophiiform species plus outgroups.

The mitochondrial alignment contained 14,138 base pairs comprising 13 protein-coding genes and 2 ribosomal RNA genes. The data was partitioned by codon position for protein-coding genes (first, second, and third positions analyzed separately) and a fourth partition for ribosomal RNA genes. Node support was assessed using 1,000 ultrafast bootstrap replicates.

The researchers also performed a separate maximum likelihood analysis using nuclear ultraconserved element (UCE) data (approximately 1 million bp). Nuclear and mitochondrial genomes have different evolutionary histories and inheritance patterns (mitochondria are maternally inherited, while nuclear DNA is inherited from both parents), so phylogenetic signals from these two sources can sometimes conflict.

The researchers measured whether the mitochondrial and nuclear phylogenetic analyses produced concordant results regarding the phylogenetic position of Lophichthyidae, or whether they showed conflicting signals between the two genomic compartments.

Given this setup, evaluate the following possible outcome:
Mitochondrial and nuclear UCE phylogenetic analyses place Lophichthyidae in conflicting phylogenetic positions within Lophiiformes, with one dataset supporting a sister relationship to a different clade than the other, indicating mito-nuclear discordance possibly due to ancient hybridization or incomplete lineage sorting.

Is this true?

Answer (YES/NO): NO